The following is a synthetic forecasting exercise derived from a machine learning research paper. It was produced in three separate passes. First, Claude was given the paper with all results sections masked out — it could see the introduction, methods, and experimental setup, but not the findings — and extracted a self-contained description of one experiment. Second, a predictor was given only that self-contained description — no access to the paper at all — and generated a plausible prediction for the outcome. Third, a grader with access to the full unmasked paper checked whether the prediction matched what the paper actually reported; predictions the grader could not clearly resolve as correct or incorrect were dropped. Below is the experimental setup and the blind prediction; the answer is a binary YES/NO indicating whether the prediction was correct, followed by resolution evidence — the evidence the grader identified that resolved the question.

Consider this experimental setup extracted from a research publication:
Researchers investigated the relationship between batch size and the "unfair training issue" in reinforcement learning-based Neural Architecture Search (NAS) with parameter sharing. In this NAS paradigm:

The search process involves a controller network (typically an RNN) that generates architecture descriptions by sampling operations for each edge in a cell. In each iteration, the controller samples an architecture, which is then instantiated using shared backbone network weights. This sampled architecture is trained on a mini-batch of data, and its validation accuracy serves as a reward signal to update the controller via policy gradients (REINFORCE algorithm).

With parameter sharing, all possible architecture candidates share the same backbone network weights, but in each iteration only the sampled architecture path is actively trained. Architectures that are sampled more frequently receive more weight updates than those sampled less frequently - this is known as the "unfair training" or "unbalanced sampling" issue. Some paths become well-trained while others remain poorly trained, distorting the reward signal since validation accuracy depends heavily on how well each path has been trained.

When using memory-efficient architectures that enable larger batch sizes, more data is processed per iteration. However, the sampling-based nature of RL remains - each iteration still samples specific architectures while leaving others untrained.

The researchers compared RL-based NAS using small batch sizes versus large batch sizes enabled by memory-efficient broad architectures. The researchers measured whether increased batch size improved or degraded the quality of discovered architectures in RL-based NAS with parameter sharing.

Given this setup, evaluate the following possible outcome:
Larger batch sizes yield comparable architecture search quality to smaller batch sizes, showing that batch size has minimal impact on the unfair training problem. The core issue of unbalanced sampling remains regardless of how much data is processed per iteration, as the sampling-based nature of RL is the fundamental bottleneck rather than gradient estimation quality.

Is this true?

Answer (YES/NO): NO